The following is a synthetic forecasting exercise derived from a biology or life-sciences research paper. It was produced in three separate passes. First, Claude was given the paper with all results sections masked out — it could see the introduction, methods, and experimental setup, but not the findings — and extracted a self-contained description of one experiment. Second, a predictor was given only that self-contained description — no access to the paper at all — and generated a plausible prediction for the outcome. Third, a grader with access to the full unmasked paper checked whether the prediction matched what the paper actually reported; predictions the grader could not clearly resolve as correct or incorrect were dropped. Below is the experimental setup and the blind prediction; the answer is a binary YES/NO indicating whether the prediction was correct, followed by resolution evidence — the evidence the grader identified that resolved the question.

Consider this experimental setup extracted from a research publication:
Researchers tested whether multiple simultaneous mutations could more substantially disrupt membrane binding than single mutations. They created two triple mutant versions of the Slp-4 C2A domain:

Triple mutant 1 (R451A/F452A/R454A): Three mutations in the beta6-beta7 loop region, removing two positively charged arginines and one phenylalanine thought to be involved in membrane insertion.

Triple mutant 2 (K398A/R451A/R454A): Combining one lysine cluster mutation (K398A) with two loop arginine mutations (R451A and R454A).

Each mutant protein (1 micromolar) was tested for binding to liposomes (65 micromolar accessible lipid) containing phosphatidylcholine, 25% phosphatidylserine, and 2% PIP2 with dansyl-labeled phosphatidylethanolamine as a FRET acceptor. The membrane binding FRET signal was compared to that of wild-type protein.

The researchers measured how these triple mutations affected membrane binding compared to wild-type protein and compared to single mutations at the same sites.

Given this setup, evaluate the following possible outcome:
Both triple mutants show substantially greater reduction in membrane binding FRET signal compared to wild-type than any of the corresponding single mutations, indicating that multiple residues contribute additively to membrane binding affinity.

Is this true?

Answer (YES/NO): NO